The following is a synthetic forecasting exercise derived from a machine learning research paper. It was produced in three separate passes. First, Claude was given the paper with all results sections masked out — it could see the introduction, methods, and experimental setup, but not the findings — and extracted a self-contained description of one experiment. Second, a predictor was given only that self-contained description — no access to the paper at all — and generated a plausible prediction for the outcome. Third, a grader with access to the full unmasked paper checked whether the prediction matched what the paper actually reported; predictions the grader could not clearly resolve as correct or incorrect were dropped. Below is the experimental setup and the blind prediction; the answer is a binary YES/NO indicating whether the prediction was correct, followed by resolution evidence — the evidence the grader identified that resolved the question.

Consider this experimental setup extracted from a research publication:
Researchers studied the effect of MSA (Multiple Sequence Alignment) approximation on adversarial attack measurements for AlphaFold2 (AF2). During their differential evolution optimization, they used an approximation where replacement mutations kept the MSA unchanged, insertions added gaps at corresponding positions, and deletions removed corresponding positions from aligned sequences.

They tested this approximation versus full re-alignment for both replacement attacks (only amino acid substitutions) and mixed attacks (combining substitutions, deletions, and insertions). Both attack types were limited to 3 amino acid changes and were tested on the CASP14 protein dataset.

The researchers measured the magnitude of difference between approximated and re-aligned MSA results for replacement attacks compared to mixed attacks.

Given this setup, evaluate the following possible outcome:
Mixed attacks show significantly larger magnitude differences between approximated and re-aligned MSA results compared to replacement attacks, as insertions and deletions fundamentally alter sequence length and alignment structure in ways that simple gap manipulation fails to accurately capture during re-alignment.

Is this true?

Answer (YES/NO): YES